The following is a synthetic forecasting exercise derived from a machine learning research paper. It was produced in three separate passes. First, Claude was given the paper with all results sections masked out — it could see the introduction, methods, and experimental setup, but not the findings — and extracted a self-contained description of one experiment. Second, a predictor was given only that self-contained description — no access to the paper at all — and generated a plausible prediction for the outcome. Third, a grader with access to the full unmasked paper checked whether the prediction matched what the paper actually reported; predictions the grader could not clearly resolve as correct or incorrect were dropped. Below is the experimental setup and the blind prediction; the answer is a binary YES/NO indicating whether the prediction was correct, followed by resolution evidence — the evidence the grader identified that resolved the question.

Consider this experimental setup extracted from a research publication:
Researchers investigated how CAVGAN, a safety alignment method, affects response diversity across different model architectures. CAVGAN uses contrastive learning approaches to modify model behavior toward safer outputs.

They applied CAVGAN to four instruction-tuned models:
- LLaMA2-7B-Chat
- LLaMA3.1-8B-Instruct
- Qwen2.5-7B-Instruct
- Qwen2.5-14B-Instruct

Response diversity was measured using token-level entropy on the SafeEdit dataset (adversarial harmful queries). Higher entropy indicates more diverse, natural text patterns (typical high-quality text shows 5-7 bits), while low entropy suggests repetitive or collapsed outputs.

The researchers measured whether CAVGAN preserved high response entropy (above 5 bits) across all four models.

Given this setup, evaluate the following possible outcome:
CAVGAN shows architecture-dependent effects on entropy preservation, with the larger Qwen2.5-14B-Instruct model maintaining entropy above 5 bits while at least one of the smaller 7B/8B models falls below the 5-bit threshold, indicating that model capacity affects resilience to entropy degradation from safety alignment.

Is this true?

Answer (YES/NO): NO